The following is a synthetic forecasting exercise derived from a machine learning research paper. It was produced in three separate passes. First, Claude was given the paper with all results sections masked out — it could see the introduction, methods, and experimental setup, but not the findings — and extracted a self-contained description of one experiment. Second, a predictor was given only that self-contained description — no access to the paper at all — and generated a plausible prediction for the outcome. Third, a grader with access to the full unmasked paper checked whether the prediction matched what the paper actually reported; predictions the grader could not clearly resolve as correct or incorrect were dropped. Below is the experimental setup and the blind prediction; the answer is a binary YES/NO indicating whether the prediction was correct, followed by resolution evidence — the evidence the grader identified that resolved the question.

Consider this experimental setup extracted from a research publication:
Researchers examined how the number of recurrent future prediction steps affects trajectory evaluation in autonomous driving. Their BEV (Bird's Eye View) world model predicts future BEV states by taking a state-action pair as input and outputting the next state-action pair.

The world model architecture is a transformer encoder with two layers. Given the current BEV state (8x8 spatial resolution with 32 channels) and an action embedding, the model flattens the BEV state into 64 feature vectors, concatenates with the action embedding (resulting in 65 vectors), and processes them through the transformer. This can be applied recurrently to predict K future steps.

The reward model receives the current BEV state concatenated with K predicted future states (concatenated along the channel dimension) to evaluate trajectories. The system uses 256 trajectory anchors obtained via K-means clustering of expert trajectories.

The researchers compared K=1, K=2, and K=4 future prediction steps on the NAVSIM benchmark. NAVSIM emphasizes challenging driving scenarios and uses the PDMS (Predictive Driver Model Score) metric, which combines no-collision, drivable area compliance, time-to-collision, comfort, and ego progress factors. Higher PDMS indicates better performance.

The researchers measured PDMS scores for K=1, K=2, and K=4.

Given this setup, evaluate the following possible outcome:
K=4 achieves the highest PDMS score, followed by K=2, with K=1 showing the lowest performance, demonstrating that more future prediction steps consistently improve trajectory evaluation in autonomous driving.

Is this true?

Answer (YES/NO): YES